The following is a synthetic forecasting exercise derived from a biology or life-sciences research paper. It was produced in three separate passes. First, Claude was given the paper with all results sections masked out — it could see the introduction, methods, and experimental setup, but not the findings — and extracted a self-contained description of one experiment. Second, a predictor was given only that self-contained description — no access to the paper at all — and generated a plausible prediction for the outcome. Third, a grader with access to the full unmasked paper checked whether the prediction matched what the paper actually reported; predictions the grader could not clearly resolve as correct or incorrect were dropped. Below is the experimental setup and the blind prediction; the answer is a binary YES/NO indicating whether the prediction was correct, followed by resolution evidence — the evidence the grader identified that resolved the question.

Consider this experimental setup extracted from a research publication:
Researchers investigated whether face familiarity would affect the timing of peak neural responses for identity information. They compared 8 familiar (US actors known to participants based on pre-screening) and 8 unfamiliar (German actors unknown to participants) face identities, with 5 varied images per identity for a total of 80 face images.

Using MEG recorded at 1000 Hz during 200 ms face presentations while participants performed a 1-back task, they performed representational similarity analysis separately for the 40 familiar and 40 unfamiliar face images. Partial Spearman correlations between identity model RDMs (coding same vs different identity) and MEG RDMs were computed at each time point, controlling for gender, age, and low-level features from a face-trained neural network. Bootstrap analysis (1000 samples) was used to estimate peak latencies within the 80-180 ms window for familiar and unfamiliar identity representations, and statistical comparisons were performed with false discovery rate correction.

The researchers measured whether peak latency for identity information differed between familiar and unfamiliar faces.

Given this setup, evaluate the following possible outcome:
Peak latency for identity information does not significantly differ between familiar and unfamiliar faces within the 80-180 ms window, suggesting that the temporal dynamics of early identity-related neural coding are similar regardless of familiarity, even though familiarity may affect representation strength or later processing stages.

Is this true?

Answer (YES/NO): NO